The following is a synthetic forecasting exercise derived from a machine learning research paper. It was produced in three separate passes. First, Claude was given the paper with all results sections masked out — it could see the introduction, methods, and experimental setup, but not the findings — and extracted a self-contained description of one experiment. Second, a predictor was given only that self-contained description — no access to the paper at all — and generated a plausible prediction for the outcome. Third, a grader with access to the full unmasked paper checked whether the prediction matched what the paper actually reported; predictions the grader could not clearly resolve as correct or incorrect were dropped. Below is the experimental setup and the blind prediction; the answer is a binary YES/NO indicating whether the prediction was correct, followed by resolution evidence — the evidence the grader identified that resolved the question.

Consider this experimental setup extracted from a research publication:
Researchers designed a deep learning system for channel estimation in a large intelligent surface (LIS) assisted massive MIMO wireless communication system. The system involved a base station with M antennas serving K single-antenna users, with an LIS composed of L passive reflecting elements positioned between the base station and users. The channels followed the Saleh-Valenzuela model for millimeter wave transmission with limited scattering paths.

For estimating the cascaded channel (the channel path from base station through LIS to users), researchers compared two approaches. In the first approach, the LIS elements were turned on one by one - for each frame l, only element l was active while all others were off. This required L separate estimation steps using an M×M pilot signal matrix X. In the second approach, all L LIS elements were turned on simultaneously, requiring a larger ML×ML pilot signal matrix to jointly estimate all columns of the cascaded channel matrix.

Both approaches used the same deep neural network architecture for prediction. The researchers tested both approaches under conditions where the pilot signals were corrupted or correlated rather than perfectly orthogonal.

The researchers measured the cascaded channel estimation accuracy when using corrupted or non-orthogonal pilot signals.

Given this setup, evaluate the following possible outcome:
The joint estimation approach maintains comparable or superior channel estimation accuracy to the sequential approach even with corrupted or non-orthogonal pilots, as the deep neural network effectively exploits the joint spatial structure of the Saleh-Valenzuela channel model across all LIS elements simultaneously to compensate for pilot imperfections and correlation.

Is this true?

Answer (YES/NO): NO